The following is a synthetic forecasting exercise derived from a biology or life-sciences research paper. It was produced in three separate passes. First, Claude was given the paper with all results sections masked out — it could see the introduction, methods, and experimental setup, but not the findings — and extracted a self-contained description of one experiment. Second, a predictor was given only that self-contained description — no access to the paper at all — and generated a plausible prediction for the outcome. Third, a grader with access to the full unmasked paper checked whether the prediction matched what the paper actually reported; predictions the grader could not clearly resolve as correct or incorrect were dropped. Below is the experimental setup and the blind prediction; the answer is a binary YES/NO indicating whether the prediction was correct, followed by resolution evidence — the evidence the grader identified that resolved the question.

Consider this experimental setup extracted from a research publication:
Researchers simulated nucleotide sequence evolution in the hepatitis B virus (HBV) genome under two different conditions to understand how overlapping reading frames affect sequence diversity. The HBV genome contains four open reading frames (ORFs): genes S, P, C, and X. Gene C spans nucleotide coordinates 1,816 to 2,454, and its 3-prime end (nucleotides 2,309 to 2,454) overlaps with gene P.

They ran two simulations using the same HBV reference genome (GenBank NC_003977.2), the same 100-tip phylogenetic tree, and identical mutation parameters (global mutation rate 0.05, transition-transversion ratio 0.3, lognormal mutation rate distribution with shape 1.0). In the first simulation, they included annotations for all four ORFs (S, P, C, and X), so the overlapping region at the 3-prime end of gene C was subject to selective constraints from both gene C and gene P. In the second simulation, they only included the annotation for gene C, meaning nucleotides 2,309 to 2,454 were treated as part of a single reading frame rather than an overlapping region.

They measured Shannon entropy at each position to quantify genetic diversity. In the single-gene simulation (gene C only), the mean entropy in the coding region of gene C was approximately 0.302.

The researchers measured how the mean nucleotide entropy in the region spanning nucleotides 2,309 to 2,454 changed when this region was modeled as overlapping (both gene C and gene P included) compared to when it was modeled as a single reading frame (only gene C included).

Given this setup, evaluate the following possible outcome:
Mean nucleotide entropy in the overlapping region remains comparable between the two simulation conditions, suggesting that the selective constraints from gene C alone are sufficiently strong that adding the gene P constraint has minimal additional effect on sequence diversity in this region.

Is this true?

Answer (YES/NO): NO